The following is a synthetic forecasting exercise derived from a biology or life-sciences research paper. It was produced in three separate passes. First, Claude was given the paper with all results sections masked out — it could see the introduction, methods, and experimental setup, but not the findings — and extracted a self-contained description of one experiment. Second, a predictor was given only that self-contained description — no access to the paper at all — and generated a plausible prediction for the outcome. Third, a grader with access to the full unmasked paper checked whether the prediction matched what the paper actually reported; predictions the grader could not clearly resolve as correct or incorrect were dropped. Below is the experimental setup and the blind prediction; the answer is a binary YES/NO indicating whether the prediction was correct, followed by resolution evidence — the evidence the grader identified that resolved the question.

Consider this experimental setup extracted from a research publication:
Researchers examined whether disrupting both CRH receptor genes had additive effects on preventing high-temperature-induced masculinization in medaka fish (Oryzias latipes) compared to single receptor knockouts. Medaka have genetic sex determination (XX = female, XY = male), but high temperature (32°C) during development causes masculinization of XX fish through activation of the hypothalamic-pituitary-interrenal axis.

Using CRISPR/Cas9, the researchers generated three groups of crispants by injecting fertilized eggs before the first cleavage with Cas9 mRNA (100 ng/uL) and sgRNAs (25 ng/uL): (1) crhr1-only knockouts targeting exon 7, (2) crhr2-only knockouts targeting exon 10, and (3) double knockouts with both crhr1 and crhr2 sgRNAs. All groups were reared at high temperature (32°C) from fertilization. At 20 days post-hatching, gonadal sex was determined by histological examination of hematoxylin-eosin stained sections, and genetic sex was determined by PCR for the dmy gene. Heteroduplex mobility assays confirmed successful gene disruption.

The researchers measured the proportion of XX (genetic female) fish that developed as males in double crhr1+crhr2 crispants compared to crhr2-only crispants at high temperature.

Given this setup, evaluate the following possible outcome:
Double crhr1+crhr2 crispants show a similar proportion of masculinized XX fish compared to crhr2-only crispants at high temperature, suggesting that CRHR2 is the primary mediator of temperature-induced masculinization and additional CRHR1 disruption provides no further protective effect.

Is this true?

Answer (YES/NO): NO